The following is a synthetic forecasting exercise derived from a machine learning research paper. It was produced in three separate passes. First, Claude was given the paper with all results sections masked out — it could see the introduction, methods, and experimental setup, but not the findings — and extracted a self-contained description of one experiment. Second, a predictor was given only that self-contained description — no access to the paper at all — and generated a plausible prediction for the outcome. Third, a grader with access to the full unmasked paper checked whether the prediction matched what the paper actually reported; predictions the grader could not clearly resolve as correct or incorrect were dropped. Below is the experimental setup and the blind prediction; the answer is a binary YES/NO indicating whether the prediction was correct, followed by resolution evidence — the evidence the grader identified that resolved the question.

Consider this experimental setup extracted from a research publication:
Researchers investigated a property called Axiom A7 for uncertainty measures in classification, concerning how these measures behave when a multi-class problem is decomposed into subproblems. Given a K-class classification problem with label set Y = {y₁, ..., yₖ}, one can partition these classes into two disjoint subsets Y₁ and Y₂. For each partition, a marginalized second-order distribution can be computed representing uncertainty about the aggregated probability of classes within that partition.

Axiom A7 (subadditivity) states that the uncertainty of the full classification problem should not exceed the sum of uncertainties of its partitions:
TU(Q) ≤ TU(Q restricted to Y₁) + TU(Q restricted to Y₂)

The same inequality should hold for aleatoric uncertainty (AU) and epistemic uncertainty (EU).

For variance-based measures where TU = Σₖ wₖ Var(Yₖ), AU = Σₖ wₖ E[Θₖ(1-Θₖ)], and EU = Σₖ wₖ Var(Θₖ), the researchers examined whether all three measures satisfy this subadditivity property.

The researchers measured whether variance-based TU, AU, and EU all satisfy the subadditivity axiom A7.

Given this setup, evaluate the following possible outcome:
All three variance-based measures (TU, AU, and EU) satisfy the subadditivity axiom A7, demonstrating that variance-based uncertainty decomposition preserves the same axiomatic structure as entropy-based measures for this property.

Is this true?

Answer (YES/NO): YES